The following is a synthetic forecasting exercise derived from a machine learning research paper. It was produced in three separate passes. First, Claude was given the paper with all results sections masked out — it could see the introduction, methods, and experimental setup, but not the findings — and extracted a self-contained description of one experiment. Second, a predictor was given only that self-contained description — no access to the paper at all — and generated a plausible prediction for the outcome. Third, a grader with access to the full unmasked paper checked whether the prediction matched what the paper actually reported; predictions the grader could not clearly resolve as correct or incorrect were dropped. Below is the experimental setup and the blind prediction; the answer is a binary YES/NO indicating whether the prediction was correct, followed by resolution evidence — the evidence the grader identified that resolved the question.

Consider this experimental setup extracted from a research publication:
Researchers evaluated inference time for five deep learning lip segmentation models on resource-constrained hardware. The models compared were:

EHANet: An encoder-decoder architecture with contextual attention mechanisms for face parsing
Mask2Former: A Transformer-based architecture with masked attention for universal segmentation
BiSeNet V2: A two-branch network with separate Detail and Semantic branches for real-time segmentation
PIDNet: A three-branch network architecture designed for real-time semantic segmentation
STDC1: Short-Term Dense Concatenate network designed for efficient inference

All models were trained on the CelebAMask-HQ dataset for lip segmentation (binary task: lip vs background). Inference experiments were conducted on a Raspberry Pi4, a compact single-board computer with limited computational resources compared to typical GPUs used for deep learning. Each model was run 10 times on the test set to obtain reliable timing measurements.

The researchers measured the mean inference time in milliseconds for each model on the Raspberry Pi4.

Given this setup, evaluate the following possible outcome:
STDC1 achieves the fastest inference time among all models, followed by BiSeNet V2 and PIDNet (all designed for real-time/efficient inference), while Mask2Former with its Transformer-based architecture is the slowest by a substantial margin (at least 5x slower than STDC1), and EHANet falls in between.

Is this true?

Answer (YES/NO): NO